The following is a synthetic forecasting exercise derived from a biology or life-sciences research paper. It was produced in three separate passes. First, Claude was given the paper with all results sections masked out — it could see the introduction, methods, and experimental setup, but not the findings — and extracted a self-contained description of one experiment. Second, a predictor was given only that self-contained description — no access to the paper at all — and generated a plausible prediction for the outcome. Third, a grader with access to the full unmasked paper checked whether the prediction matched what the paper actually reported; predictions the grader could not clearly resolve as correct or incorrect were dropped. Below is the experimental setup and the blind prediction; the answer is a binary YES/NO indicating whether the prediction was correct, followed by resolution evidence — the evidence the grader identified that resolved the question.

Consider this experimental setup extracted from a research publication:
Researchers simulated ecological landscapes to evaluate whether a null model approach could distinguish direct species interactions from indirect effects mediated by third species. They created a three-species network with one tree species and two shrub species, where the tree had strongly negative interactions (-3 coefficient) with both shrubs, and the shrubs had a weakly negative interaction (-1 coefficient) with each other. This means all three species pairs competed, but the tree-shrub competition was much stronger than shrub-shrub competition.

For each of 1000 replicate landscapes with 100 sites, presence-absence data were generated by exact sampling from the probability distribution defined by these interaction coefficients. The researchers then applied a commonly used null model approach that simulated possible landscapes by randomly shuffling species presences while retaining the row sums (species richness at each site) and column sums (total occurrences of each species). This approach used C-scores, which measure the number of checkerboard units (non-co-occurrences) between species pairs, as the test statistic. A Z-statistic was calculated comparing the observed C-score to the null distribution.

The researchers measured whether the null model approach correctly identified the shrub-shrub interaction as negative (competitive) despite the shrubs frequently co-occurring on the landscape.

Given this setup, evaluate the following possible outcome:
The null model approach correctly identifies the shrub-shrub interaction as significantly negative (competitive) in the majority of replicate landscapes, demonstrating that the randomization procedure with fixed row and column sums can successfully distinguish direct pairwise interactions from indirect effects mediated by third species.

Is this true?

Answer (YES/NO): NO